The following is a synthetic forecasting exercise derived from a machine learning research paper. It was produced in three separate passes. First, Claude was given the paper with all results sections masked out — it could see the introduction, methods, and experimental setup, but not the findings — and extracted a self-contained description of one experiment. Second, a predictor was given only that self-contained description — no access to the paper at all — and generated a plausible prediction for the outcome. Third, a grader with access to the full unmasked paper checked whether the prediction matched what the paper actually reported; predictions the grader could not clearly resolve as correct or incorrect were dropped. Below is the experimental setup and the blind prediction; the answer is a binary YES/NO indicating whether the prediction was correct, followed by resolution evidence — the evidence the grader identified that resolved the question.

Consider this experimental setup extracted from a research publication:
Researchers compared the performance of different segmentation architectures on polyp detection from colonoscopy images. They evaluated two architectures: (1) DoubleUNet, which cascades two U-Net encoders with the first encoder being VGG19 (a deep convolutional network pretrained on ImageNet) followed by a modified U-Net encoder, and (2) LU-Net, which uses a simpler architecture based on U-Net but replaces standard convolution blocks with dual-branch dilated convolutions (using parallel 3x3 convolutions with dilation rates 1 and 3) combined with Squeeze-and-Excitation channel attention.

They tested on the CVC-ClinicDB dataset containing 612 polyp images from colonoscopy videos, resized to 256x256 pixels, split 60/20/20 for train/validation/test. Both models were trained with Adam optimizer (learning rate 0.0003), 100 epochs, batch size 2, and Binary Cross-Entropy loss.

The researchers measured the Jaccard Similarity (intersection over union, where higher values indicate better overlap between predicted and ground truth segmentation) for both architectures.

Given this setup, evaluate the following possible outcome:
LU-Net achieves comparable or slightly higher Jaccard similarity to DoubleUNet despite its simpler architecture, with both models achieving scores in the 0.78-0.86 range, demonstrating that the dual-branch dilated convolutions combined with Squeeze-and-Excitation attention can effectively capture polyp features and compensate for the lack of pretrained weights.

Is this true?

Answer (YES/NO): NO